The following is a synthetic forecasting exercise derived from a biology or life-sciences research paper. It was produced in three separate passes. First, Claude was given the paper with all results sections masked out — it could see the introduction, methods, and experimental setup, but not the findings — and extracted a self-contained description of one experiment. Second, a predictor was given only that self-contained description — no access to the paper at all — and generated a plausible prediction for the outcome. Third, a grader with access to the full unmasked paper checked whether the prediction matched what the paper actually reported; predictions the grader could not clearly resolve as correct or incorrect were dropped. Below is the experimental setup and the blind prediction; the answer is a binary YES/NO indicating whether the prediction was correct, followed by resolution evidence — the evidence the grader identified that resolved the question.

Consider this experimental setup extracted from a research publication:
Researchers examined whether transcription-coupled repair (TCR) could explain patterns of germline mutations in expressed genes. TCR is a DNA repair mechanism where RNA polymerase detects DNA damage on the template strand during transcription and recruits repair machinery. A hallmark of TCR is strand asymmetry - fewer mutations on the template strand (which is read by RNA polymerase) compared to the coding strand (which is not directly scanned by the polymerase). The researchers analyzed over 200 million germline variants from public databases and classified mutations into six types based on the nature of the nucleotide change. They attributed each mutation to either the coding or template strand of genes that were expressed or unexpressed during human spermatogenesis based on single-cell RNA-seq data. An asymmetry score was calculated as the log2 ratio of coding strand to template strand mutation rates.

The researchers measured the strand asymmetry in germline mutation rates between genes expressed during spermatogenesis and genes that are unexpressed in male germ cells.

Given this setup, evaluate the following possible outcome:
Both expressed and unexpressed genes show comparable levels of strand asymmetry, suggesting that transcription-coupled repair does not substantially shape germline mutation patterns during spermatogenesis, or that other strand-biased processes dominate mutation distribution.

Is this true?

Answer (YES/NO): NO